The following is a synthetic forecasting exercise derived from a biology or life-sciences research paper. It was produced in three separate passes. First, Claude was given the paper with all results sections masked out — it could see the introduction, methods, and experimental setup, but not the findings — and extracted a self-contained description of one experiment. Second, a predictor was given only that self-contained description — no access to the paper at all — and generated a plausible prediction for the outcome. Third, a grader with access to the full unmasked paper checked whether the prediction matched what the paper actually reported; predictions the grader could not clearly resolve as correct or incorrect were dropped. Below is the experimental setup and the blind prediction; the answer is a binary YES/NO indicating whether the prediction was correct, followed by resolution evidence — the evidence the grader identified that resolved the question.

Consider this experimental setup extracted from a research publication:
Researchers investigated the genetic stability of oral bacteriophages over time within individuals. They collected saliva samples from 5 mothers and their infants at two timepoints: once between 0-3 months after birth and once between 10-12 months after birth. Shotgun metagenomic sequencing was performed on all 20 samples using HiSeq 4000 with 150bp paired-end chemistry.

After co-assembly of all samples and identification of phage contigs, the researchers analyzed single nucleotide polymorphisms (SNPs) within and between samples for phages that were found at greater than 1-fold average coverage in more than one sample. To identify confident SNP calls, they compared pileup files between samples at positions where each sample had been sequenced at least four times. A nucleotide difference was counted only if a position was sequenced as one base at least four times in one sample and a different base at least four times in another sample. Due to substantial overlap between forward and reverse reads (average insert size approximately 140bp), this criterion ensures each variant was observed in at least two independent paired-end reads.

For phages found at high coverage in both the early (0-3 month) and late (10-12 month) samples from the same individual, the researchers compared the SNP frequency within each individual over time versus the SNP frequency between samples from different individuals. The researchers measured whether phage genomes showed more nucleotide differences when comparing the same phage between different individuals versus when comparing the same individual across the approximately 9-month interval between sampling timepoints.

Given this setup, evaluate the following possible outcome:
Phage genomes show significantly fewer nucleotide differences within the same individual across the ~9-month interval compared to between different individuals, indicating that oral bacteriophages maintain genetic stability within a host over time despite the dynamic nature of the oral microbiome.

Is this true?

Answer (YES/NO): YES